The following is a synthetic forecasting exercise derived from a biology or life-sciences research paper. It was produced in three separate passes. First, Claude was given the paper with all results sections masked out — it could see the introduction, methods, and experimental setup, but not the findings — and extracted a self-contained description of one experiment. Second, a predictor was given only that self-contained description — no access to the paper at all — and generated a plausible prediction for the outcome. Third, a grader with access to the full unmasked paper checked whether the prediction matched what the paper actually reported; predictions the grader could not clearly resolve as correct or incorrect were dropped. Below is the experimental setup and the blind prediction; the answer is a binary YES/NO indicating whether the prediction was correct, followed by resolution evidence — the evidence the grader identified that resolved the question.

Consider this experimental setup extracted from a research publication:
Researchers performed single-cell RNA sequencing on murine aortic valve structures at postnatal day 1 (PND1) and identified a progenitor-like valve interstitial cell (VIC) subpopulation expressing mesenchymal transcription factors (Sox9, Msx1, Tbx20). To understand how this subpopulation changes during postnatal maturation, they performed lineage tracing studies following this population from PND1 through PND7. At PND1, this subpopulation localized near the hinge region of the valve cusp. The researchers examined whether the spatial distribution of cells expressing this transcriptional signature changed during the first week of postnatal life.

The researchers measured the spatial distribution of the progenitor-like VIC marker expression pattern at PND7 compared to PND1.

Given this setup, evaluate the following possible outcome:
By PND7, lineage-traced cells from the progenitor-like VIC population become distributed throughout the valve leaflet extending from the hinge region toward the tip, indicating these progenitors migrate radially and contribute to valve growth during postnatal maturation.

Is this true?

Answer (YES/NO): YES